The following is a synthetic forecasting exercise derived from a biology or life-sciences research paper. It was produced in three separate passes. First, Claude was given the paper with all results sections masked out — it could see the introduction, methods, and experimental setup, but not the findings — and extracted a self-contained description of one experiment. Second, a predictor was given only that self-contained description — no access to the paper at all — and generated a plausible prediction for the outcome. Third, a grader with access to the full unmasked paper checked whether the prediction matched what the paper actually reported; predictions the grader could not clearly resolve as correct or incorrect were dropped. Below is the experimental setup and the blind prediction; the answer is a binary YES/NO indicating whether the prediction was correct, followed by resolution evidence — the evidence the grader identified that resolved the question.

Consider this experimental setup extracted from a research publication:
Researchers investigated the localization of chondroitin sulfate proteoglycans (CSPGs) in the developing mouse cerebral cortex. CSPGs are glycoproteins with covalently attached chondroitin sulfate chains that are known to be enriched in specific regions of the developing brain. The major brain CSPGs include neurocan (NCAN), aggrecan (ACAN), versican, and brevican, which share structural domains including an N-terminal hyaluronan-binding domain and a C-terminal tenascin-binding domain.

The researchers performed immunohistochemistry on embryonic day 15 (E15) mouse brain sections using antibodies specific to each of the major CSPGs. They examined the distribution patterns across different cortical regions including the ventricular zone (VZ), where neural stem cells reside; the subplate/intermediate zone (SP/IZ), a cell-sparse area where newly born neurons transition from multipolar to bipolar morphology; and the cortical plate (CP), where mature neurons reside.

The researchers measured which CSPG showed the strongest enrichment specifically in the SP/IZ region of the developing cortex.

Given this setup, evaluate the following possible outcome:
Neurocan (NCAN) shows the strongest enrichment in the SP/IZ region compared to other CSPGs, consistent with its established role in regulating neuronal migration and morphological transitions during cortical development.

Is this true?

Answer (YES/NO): YES